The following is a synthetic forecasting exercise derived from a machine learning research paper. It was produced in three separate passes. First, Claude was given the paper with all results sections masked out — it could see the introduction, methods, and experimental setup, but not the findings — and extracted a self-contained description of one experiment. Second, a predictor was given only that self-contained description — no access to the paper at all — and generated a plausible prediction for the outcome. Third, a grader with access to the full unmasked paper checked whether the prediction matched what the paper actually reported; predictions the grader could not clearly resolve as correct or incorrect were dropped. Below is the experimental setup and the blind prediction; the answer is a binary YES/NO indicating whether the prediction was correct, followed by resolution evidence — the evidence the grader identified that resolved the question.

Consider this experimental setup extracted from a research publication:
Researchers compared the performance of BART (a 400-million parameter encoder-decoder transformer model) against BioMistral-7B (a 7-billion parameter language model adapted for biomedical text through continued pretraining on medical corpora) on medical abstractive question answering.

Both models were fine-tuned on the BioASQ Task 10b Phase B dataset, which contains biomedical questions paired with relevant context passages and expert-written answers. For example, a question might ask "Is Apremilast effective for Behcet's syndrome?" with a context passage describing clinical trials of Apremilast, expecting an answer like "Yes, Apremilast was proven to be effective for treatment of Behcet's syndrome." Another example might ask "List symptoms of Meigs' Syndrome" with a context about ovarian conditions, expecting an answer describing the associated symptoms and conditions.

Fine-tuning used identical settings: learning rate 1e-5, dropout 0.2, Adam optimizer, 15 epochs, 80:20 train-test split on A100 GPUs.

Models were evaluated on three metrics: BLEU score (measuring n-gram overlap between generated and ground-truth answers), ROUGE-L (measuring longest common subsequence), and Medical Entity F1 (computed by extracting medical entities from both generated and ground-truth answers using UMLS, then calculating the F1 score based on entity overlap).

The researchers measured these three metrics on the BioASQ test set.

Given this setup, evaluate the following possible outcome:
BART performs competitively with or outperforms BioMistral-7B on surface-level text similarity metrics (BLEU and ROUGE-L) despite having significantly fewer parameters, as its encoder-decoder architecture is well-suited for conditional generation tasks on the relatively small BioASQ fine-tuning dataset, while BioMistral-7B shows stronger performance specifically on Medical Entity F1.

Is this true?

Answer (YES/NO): NO